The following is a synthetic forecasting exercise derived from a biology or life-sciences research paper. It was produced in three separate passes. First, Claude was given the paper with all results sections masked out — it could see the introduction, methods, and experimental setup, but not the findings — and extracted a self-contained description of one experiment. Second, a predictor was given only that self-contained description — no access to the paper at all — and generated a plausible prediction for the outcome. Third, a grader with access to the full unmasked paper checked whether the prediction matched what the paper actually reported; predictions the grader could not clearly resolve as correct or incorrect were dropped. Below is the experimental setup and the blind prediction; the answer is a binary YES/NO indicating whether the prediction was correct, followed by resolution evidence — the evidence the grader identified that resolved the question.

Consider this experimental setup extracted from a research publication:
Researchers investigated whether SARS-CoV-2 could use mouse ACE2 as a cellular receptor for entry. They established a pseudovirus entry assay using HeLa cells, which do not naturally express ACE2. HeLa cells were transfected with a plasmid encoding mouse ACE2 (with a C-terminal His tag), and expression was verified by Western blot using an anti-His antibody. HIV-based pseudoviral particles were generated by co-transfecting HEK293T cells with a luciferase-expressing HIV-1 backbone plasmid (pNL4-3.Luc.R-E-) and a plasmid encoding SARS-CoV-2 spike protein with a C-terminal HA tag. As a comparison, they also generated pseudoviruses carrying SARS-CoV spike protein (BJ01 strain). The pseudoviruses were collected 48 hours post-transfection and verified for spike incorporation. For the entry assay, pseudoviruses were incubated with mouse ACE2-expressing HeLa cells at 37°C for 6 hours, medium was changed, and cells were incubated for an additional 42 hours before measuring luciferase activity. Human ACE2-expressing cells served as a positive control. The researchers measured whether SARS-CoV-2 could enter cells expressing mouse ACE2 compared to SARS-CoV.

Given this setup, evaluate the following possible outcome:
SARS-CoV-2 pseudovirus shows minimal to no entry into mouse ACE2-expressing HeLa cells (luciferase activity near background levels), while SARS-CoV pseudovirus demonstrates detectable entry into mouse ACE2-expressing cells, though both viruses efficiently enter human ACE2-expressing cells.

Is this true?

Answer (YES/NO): YES